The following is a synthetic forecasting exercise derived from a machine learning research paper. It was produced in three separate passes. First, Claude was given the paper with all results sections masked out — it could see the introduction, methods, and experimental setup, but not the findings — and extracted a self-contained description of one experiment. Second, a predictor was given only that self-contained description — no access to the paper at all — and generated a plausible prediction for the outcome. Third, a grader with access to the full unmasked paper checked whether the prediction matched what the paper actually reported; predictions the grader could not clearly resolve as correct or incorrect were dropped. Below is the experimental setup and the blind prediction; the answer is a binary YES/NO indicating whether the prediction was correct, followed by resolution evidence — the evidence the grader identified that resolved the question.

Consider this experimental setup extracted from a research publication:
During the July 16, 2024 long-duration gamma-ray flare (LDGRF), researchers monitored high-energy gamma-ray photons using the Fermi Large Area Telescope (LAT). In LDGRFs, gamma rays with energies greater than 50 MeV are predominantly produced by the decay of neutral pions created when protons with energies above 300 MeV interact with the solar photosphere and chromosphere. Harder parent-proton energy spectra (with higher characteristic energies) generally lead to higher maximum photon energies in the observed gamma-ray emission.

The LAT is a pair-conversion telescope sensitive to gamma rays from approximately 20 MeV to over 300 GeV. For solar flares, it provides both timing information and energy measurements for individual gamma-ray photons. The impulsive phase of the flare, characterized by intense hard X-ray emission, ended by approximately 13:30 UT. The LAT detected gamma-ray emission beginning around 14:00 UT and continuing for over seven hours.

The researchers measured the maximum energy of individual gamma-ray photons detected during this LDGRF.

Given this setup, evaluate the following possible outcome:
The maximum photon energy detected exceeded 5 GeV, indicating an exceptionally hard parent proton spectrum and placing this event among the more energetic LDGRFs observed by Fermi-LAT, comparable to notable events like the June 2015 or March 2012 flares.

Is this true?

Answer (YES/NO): NO